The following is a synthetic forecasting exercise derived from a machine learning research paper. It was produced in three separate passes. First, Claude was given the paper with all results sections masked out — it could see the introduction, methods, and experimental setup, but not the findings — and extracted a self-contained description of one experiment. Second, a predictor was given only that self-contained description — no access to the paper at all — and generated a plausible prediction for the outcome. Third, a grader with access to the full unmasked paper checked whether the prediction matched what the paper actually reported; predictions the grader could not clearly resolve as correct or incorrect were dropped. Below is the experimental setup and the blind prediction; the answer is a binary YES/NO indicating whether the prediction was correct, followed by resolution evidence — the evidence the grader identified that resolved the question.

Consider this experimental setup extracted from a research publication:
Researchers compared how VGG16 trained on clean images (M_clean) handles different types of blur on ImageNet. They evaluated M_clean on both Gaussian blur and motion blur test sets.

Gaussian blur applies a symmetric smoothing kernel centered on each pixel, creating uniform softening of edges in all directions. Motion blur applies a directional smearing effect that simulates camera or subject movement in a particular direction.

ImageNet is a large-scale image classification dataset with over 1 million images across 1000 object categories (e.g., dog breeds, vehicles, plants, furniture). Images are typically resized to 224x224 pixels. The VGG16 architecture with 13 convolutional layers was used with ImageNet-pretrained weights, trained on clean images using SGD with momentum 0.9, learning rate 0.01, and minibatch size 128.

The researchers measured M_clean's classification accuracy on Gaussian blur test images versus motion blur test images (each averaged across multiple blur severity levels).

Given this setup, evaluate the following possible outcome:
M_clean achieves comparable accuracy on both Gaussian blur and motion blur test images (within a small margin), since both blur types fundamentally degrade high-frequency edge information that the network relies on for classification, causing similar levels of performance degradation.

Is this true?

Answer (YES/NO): NO